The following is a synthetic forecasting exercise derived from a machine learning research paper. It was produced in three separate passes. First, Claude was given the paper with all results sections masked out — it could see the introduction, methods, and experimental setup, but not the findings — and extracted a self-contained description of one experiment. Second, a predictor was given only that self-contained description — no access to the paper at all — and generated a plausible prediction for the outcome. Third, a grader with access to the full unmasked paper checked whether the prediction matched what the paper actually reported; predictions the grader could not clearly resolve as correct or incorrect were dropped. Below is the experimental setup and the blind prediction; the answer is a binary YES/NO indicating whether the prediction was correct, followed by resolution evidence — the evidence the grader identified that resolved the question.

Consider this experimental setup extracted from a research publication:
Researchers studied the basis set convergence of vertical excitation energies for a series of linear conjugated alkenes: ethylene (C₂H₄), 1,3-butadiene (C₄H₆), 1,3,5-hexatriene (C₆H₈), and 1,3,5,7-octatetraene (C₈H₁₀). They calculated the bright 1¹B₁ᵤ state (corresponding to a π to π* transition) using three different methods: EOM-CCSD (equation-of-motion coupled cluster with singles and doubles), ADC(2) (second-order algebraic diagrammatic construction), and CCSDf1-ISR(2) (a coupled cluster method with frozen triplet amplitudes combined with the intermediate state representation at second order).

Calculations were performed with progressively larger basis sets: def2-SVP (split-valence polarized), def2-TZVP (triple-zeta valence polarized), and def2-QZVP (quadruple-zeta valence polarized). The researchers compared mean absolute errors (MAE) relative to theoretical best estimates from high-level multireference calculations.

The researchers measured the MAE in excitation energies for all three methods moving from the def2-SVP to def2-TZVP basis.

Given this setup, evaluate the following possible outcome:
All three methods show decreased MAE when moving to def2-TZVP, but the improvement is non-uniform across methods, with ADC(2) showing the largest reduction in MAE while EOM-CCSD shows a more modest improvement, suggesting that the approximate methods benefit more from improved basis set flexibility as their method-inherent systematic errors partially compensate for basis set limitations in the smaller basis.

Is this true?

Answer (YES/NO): NO